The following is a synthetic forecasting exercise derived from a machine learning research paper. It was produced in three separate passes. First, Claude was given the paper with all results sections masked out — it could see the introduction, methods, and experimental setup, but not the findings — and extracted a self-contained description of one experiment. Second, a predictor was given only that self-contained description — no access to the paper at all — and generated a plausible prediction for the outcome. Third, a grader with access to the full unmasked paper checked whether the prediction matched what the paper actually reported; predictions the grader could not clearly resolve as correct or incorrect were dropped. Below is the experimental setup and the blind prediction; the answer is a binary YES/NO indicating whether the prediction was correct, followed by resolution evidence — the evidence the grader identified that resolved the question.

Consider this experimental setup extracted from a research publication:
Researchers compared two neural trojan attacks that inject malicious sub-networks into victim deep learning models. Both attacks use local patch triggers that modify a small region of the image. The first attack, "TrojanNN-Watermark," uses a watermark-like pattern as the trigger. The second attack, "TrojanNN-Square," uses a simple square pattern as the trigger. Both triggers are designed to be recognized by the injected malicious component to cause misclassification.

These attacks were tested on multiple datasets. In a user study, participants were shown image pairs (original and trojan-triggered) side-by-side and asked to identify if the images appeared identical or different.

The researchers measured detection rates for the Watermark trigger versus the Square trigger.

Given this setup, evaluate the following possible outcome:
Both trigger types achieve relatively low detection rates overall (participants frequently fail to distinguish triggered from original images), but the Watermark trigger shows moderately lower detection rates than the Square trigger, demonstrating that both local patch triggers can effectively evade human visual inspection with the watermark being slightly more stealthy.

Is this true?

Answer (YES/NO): NO